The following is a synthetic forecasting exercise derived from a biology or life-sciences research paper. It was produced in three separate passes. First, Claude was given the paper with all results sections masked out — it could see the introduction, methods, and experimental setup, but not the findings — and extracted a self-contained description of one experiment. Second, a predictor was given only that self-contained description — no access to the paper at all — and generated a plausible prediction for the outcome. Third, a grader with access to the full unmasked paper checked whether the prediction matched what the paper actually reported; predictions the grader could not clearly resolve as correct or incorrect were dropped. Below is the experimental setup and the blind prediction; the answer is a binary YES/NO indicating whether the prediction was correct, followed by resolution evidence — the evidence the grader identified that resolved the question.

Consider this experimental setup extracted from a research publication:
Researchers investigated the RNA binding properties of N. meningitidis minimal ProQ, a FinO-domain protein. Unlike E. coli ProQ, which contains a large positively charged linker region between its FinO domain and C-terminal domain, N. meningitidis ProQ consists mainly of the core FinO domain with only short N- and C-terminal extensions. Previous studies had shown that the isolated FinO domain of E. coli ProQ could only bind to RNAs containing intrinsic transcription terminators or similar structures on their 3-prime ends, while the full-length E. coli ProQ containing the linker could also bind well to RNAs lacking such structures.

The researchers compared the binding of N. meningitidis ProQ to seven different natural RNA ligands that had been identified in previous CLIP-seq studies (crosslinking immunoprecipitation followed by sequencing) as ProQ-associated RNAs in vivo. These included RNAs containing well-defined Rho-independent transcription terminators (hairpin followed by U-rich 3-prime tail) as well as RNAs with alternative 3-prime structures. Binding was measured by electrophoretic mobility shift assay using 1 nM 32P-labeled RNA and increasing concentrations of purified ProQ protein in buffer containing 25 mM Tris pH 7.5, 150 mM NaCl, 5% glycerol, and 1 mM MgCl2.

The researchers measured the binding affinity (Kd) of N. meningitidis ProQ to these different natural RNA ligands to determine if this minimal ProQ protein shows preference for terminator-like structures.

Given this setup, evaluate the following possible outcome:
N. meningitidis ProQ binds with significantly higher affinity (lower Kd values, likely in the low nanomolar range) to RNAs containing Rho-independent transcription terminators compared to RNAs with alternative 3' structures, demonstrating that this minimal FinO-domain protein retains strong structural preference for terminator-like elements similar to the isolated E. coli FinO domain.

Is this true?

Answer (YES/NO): YES